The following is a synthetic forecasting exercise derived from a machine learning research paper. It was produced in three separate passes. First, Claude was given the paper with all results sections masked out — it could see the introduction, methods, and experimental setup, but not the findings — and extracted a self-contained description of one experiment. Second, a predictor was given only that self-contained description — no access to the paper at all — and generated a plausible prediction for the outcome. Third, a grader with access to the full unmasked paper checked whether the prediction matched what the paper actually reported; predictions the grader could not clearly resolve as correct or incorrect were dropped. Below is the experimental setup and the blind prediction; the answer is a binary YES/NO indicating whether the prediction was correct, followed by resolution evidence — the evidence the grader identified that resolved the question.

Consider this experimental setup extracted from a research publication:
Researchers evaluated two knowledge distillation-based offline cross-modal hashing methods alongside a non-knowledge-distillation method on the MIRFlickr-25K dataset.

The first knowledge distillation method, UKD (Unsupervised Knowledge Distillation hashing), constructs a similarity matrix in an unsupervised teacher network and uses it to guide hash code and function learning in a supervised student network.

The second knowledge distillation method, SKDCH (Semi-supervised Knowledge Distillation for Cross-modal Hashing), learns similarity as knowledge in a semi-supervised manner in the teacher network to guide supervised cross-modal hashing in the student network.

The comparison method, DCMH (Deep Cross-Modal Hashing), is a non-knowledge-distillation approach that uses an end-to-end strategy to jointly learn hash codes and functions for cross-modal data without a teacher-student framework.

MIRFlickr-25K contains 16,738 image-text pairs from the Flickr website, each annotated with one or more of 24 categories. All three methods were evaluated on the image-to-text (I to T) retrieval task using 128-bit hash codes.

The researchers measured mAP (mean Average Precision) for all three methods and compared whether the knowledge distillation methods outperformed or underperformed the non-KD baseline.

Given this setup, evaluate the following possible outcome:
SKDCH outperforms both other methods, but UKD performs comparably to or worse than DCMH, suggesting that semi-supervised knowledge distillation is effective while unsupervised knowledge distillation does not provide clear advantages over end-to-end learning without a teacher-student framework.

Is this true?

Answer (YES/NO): NO